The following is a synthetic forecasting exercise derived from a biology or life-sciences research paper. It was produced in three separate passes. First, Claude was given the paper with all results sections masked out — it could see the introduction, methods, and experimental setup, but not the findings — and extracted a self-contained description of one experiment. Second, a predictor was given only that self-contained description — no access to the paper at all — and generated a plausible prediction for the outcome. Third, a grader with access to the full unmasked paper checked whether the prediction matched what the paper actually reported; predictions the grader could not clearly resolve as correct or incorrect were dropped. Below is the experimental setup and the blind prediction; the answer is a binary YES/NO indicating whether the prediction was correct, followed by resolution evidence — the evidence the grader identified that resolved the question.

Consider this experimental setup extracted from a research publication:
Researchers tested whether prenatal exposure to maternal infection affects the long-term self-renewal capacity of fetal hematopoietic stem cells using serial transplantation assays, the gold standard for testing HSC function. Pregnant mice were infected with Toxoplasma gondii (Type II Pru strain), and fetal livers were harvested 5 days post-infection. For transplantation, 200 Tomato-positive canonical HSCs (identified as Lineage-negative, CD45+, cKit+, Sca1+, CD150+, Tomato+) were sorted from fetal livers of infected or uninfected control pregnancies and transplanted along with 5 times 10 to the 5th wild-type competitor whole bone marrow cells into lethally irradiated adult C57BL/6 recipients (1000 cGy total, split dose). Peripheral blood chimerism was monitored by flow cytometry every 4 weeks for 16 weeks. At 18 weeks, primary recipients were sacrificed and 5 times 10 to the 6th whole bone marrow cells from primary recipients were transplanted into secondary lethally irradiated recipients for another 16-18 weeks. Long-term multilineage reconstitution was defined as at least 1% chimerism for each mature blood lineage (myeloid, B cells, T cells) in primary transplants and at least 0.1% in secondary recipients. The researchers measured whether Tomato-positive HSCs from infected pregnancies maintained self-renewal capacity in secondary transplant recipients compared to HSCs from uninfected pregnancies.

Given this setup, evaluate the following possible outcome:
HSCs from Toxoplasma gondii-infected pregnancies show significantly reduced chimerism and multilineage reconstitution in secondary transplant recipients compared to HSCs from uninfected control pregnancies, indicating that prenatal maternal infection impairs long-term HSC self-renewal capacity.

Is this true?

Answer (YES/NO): NO